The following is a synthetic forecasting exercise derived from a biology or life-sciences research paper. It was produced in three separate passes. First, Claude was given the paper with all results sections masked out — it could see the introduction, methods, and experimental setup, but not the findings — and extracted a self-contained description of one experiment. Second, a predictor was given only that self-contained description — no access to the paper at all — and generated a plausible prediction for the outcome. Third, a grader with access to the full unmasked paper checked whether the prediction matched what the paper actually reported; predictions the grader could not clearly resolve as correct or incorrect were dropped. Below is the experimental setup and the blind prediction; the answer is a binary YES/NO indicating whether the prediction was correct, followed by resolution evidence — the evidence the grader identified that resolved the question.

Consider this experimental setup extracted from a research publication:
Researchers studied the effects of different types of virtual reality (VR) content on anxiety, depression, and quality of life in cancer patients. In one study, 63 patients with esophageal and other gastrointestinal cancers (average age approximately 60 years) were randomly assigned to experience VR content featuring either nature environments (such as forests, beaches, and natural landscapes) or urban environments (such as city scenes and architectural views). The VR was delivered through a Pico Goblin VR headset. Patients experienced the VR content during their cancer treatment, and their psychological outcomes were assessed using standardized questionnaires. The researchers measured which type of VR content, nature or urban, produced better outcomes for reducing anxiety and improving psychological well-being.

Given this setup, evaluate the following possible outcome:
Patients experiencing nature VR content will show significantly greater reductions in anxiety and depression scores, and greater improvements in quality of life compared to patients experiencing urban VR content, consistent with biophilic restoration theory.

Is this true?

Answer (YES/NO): YES